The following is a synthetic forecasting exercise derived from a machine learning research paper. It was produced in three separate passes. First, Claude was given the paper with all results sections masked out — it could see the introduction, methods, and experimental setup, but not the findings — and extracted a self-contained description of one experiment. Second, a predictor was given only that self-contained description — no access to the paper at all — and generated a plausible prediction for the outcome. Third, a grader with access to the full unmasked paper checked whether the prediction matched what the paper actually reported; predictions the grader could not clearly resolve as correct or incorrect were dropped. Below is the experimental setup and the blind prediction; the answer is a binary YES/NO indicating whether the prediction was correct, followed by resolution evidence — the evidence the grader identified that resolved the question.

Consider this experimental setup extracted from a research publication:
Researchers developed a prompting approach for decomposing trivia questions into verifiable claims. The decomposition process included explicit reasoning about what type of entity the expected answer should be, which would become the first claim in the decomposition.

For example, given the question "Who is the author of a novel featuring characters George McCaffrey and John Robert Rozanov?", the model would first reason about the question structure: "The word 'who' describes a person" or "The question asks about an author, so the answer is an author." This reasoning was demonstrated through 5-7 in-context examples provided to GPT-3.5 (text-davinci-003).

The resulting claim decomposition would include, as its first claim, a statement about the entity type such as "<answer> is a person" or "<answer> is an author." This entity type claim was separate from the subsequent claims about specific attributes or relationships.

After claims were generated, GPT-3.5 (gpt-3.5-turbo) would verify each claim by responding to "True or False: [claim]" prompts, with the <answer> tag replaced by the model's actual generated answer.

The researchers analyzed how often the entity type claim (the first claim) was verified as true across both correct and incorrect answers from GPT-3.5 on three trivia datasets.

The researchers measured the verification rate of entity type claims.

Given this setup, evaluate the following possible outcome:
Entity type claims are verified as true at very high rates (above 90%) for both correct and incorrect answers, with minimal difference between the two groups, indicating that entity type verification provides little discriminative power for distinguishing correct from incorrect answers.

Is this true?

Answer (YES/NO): YES